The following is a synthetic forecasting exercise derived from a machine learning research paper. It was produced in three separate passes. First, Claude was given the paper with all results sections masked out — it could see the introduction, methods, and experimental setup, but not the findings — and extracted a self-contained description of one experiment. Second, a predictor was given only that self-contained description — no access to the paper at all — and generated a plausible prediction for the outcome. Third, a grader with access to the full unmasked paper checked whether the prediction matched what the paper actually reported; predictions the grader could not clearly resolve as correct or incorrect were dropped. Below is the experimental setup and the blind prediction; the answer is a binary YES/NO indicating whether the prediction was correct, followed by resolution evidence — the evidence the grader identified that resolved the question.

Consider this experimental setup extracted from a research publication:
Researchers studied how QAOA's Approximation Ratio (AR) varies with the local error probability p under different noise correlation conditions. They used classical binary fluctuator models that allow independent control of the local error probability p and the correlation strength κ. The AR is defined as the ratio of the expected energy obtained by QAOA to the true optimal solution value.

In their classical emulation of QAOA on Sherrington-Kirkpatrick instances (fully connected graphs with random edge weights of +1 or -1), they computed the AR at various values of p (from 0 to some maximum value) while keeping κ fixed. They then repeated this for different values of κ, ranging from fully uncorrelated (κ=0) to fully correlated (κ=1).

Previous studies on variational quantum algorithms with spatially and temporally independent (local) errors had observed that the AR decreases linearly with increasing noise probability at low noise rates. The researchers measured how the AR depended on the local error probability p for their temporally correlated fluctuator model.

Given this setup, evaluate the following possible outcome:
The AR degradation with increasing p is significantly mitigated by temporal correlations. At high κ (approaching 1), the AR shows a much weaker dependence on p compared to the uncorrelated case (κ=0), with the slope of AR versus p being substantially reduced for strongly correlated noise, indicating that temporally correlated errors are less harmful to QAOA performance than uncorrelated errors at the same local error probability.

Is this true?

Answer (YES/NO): YES